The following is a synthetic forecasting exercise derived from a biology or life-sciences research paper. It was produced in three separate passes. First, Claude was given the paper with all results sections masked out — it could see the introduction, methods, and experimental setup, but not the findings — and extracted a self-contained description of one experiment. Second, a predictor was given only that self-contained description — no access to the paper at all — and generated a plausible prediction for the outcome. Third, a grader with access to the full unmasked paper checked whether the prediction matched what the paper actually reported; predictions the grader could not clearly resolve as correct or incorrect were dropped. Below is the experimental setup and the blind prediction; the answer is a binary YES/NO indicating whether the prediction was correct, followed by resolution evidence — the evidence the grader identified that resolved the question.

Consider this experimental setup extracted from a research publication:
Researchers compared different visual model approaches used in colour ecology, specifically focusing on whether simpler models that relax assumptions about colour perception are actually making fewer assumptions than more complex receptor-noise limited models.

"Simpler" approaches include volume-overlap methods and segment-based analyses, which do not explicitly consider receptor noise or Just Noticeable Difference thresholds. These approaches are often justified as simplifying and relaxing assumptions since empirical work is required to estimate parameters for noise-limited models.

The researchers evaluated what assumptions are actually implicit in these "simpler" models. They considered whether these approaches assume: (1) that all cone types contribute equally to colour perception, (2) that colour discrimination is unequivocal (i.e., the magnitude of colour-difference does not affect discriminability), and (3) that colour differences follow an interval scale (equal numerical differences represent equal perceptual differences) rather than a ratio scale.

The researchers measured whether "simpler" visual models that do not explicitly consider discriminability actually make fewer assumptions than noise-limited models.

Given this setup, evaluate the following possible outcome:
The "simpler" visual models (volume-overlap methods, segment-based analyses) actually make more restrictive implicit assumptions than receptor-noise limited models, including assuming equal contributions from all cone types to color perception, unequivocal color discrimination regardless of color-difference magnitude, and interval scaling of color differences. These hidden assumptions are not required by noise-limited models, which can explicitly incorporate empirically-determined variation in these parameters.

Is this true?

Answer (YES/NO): YES